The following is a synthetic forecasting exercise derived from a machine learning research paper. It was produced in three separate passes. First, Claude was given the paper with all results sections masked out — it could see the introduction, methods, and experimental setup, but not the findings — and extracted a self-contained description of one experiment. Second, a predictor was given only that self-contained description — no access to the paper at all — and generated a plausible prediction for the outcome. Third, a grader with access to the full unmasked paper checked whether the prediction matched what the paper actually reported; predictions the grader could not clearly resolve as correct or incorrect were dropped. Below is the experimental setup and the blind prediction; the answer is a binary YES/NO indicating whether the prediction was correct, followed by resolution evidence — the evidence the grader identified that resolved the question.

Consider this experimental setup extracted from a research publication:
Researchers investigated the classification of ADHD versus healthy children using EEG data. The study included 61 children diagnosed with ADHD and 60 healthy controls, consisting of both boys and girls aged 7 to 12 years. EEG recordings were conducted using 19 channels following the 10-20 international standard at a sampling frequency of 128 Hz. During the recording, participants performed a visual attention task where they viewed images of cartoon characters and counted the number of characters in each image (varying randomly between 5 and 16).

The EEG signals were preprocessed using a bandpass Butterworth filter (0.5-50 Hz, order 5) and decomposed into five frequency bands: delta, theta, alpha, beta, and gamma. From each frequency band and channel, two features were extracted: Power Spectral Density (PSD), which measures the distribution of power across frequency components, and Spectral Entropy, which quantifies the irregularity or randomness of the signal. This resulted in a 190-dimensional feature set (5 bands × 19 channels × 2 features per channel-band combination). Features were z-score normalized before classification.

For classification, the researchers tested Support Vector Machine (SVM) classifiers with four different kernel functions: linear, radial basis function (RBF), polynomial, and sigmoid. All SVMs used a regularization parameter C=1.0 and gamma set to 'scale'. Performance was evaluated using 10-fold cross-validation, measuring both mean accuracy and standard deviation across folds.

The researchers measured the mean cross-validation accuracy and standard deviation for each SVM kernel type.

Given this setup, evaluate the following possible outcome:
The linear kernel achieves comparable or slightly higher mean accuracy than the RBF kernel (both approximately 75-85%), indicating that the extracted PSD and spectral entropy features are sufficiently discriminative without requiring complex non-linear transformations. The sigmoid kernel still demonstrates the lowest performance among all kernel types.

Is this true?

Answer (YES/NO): NO